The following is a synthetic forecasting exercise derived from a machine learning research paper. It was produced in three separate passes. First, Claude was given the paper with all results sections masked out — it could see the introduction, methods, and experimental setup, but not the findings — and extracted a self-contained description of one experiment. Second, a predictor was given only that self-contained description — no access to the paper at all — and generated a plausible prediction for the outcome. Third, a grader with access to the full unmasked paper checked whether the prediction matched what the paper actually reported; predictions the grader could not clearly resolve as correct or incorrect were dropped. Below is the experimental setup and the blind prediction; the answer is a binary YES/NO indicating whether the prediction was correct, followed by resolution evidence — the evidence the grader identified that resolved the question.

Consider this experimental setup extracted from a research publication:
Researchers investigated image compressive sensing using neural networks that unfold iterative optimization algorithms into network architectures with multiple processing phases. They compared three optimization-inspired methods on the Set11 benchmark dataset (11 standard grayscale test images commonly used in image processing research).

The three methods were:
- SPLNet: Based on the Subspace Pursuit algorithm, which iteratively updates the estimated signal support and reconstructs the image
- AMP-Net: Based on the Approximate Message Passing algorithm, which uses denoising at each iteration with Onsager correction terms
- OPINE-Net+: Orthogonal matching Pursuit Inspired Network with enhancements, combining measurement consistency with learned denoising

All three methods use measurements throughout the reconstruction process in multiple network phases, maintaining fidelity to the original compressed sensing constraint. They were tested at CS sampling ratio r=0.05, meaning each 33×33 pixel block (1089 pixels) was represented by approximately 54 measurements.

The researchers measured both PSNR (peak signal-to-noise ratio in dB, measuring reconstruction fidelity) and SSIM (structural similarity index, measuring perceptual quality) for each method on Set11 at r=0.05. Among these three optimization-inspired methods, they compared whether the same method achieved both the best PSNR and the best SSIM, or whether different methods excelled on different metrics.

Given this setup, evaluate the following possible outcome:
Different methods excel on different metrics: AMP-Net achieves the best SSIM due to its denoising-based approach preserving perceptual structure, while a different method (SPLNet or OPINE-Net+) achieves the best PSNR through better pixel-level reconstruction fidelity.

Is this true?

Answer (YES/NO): NO